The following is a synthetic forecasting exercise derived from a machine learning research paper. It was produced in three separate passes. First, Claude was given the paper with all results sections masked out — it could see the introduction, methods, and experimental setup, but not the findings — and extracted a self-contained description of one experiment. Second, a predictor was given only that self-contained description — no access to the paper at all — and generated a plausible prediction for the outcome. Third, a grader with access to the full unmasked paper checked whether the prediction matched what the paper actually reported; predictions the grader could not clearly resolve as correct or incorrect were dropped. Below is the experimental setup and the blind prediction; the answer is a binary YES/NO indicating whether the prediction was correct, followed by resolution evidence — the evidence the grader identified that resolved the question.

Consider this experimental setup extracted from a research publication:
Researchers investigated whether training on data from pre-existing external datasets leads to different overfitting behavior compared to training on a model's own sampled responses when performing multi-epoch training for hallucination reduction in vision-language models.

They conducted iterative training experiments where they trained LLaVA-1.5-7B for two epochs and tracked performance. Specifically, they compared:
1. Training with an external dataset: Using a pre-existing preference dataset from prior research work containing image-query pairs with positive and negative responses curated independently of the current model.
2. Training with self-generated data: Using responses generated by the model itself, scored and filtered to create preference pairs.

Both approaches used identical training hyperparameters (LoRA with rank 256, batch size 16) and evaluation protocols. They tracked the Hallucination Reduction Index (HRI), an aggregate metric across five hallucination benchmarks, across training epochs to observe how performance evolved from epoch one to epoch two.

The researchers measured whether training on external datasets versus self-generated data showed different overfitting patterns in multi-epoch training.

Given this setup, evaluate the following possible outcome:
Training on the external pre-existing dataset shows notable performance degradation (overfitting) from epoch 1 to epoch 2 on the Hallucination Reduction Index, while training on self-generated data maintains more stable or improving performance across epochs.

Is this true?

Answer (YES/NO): YES